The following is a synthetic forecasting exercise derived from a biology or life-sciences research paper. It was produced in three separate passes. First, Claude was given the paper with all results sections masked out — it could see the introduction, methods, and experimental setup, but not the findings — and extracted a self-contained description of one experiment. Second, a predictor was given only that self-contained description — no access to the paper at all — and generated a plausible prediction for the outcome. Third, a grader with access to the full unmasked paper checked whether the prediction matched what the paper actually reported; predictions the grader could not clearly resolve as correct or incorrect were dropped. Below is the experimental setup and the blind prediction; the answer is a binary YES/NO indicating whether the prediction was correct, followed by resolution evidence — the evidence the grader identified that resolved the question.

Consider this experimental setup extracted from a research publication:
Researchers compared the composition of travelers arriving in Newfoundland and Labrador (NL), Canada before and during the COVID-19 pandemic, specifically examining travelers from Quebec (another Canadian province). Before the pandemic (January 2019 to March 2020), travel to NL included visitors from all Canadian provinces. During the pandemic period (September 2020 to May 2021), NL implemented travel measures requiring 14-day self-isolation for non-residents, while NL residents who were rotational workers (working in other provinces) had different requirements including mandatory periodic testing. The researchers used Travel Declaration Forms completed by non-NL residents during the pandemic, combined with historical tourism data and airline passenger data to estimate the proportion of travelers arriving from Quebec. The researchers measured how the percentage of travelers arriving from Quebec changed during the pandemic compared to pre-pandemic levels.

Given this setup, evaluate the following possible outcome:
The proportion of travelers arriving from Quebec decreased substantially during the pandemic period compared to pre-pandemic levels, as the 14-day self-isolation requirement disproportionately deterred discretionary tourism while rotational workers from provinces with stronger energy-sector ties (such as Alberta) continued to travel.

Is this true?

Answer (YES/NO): YES